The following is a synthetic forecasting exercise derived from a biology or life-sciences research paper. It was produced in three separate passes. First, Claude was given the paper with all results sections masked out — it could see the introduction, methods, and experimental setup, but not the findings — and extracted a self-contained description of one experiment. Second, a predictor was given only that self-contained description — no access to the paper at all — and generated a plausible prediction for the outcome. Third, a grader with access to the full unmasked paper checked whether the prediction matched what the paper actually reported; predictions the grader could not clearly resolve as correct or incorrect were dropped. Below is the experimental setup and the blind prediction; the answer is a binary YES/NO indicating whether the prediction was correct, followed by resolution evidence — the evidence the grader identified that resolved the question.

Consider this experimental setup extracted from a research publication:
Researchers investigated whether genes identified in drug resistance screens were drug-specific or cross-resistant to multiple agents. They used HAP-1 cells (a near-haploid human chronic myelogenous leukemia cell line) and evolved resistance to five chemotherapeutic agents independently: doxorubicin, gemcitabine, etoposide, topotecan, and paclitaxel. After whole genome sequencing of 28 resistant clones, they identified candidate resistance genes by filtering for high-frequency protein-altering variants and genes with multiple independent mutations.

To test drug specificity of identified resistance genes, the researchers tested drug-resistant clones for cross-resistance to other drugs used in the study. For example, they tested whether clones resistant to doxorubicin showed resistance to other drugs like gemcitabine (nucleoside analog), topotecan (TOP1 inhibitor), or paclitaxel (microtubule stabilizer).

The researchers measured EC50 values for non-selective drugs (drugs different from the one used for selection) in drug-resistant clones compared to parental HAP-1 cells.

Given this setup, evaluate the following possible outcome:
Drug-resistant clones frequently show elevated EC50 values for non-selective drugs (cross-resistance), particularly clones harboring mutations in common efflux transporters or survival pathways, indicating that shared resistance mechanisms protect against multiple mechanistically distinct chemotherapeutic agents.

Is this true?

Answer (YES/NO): NO